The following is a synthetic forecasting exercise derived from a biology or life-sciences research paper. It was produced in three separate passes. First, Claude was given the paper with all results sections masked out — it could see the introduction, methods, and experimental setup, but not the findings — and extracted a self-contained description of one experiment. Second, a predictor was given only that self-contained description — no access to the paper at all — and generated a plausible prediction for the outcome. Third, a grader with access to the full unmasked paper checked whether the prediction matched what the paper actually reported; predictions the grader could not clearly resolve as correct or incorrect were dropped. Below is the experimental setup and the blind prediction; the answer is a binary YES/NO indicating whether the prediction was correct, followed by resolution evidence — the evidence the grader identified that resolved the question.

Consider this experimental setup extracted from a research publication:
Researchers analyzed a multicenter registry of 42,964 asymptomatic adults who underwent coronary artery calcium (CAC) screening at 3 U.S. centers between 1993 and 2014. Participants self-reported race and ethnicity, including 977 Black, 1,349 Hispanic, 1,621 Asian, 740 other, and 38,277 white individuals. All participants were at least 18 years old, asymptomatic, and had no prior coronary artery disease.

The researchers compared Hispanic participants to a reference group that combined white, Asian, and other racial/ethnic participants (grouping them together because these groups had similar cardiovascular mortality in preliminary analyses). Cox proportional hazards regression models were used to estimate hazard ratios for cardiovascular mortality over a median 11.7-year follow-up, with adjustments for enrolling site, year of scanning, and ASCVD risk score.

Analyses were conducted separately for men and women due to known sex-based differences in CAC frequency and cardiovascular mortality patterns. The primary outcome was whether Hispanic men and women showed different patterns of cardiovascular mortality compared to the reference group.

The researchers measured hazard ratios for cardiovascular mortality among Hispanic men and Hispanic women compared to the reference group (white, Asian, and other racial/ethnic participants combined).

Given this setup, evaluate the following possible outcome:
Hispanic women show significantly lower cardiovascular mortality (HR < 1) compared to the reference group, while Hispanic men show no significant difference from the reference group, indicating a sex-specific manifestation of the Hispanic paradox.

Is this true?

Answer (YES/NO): NO